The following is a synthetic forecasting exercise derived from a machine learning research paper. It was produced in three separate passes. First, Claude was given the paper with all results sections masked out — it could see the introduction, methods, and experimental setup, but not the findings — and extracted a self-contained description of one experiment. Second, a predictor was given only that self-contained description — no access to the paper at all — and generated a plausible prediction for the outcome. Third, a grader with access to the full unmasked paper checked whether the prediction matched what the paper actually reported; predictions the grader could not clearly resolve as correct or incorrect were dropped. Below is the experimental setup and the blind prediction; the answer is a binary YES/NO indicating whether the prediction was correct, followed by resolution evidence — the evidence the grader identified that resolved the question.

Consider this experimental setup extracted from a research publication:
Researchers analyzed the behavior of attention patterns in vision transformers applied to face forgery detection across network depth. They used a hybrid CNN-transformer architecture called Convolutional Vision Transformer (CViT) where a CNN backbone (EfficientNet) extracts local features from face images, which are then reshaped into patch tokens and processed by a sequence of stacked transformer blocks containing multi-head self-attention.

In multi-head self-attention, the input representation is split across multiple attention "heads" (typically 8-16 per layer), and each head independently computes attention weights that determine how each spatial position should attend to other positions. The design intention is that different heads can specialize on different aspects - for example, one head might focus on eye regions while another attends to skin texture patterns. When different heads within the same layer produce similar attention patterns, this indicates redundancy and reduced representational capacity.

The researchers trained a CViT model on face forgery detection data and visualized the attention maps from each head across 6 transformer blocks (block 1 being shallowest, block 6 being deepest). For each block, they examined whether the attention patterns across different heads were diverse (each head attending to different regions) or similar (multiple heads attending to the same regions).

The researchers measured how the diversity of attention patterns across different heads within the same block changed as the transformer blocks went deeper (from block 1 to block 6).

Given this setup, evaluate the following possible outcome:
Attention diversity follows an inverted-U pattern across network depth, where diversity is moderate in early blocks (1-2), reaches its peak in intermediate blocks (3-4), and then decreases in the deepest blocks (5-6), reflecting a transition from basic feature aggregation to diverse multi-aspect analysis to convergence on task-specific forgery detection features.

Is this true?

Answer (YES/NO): NO